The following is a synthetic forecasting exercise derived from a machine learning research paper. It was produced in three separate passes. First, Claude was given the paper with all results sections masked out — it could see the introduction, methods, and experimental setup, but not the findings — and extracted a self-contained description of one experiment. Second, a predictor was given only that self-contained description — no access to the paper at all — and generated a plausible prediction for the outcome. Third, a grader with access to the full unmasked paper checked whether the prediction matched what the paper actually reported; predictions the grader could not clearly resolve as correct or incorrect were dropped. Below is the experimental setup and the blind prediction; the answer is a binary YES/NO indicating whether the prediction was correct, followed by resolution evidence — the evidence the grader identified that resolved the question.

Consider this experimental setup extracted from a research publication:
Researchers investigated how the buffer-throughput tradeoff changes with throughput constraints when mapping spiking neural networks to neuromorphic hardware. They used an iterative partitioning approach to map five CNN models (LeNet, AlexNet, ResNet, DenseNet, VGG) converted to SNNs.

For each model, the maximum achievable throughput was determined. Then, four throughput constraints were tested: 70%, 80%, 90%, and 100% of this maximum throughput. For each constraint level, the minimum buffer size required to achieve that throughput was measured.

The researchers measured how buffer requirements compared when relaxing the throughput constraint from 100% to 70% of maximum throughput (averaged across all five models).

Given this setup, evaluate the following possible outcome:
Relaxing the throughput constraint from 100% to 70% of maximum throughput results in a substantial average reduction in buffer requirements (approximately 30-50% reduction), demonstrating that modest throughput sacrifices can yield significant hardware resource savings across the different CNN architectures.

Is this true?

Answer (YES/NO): NO